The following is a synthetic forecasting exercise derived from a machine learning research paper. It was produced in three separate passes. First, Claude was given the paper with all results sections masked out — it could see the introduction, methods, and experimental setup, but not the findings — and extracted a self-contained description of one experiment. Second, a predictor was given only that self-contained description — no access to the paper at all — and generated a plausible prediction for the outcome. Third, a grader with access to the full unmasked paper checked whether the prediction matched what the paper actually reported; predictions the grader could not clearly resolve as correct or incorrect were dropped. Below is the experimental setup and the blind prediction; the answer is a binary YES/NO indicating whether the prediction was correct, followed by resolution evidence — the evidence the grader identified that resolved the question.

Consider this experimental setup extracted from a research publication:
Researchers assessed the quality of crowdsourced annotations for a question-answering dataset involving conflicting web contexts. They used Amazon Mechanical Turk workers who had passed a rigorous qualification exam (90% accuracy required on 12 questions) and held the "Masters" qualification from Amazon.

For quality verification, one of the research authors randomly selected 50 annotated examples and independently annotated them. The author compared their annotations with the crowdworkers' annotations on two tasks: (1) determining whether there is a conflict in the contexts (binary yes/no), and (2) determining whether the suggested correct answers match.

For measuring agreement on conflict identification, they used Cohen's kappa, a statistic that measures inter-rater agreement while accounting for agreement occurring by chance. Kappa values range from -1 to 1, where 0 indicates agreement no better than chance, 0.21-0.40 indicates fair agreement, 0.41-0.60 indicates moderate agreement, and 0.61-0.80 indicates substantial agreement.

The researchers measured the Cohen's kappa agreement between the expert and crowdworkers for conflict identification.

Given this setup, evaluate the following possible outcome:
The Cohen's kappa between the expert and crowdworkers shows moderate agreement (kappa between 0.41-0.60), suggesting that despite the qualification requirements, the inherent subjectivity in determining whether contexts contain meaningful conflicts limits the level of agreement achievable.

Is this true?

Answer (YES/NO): NO